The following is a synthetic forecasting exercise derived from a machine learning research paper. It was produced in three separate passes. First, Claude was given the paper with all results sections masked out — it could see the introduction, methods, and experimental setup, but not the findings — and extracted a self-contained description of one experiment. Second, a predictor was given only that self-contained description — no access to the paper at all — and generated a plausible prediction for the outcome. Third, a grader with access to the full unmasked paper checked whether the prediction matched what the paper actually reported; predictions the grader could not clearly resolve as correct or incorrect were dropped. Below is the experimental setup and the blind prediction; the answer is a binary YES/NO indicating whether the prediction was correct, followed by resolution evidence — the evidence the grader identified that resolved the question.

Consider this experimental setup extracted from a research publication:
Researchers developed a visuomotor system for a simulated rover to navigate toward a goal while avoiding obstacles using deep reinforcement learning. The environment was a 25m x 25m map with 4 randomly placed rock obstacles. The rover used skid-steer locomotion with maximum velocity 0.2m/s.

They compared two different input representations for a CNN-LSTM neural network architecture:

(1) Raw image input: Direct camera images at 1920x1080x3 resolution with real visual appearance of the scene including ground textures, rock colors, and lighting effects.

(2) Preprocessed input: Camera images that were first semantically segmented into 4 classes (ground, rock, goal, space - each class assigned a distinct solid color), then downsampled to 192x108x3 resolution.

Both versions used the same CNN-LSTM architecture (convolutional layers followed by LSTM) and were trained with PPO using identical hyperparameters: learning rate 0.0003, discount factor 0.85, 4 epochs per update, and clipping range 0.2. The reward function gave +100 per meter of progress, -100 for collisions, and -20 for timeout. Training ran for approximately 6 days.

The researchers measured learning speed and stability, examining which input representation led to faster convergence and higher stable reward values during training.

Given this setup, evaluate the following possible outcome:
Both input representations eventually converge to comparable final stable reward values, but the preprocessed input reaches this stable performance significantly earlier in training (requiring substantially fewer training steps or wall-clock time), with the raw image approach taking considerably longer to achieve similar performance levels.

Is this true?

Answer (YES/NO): NO